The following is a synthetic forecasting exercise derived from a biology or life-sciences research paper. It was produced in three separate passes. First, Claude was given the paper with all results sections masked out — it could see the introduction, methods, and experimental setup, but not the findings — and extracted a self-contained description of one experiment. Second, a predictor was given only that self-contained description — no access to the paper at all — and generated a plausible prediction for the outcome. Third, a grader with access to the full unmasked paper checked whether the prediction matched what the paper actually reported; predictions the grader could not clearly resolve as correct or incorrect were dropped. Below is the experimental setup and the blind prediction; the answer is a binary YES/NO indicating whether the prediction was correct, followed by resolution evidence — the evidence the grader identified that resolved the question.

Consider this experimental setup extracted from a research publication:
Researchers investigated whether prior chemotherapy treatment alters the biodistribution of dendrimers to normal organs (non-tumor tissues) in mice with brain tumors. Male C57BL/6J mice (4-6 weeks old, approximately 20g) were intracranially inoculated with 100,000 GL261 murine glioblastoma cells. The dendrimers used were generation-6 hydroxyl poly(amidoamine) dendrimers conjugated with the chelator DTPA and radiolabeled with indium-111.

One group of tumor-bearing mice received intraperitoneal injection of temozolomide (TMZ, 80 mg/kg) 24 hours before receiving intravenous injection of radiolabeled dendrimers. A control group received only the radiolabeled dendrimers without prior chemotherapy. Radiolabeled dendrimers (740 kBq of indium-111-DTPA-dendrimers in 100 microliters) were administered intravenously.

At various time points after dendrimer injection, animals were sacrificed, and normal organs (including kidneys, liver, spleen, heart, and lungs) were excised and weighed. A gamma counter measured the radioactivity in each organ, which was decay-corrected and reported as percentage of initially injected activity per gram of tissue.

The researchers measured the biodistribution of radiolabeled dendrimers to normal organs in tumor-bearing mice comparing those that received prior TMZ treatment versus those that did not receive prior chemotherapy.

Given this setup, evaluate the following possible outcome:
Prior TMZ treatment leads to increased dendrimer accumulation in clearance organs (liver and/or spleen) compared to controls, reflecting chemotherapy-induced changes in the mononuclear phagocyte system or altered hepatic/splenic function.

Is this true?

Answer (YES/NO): NO